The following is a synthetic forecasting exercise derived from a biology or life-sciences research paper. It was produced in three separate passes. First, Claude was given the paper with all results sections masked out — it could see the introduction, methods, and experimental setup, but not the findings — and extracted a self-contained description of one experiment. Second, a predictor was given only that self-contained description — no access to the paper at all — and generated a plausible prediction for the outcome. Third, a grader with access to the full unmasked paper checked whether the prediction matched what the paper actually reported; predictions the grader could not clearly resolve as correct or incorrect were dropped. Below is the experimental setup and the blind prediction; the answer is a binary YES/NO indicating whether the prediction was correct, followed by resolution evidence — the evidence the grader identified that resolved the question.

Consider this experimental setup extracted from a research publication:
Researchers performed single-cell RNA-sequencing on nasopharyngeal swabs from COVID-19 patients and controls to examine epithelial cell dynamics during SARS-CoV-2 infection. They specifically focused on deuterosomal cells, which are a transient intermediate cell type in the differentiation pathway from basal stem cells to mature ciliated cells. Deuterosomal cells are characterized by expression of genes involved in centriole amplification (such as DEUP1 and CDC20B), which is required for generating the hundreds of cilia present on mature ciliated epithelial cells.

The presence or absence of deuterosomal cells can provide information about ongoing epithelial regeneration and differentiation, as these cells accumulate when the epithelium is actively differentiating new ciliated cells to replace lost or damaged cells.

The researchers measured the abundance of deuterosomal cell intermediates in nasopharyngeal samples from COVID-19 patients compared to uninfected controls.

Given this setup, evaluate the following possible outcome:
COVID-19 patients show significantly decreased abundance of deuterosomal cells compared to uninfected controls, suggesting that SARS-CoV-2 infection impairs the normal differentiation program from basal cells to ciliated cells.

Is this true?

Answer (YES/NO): NO